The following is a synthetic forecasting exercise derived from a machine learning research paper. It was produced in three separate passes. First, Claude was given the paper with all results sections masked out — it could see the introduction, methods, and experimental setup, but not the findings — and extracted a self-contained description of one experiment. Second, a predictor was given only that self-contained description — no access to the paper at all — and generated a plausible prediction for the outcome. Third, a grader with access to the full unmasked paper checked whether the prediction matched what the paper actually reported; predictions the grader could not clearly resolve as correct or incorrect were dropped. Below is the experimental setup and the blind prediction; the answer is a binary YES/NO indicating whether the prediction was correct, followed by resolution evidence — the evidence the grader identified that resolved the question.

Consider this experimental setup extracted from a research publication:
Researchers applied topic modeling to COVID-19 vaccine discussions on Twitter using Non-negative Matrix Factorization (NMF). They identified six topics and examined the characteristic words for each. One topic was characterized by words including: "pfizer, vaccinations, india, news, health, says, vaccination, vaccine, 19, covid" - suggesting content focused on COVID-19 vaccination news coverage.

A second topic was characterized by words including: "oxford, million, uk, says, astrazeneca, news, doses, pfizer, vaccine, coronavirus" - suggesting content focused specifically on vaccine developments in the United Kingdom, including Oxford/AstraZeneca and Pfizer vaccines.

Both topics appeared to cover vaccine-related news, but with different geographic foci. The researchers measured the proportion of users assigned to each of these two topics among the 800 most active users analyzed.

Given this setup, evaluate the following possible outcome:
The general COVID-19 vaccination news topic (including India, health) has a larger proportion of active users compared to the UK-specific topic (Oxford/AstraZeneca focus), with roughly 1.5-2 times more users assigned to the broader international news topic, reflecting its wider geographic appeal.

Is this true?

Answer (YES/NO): NO